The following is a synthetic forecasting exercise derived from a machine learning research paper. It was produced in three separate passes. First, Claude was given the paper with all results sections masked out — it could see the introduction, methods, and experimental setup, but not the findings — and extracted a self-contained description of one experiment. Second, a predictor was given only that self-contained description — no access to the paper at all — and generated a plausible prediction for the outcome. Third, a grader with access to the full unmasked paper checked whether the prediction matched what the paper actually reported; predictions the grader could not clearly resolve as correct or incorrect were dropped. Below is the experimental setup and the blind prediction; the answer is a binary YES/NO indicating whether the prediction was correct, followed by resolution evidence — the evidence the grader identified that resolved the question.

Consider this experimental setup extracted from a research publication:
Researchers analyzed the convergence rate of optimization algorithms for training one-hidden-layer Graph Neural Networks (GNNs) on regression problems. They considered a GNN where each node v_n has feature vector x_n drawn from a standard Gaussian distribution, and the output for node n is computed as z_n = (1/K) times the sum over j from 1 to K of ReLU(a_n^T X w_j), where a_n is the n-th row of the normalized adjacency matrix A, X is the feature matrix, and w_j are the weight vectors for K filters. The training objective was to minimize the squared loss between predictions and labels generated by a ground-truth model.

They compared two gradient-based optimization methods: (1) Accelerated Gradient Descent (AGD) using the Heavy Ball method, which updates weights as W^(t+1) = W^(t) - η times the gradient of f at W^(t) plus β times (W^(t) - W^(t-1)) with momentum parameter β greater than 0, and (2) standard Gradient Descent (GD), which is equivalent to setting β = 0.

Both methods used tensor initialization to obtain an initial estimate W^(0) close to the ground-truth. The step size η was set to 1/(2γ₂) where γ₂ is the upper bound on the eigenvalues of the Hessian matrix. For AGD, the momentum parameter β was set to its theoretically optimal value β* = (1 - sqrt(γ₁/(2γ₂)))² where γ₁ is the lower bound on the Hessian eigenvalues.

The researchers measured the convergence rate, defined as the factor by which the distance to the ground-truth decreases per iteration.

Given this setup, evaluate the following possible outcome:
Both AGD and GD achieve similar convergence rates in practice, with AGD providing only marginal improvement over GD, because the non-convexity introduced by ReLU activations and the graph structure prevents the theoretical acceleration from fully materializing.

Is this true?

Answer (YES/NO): NO